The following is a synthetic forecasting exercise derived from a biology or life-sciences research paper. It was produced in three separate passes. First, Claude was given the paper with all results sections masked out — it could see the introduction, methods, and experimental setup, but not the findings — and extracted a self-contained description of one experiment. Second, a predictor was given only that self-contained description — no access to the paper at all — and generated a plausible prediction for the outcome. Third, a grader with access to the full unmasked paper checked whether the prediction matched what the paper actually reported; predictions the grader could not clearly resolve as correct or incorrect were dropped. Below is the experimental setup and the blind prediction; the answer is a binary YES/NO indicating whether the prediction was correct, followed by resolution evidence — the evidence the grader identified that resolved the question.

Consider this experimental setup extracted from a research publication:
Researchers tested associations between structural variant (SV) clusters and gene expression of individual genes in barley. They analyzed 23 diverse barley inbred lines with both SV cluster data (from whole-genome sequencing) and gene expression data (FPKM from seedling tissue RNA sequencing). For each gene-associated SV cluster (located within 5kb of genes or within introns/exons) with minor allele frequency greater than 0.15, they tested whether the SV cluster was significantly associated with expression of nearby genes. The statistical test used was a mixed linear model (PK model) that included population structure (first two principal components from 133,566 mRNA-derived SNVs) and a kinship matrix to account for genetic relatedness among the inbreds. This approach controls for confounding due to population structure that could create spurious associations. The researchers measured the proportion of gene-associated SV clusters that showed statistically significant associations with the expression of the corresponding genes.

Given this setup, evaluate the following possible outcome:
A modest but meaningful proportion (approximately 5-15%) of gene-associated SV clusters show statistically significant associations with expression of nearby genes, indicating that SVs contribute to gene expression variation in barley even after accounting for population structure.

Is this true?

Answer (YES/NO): YES